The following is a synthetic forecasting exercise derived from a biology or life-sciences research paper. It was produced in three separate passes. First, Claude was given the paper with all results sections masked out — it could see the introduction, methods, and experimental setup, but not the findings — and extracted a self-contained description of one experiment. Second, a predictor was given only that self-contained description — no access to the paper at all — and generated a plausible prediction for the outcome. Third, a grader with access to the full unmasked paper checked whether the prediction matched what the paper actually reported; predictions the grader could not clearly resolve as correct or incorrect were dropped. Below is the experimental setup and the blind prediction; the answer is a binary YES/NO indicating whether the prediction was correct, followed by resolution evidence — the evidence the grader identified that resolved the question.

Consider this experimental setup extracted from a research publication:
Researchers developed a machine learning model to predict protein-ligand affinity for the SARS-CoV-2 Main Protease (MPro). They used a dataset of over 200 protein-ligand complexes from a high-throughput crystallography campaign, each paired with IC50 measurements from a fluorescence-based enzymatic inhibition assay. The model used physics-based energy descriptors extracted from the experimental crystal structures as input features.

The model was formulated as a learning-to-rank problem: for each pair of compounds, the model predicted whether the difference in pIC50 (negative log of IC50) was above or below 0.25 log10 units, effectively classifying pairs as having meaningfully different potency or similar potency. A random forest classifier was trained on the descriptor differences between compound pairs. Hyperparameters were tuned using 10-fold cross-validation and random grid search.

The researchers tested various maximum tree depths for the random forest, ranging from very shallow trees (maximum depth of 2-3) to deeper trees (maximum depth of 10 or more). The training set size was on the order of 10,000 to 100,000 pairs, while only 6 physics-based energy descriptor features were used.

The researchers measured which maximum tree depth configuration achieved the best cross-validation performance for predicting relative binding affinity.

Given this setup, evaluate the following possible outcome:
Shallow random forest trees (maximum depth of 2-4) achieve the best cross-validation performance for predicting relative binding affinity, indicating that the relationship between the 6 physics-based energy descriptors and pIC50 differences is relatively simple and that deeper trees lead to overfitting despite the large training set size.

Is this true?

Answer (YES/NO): YES